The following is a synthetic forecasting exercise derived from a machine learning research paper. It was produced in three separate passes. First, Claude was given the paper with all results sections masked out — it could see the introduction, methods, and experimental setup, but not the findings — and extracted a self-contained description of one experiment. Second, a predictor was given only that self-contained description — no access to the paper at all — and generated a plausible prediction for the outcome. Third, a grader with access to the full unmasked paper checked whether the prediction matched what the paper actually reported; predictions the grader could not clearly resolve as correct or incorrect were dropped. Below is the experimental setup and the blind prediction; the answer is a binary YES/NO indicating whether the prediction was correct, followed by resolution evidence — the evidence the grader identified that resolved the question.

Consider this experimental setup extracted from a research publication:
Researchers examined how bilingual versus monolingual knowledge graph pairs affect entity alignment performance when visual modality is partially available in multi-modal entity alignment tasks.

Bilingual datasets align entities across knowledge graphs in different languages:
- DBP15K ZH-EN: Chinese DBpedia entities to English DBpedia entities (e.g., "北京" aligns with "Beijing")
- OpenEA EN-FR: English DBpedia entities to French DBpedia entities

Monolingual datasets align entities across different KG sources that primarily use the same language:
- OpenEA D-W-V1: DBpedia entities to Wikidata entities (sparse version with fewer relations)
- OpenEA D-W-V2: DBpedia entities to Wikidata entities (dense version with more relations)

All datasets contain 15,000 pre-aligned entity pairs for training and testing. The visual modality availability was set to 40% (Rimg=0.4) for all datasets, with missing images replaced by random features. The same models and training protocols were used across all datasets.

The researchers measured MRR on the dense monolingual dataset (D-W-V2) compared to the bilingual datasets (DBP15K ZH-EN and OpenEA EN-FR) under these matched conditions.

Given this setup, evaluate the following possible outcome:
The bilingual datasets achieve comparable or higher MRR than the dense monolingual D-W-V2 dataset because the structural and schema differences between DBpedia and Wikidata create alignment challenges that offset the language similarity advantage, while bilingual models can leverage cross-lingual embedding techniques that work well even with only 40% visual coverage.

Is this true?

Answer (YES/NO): NO